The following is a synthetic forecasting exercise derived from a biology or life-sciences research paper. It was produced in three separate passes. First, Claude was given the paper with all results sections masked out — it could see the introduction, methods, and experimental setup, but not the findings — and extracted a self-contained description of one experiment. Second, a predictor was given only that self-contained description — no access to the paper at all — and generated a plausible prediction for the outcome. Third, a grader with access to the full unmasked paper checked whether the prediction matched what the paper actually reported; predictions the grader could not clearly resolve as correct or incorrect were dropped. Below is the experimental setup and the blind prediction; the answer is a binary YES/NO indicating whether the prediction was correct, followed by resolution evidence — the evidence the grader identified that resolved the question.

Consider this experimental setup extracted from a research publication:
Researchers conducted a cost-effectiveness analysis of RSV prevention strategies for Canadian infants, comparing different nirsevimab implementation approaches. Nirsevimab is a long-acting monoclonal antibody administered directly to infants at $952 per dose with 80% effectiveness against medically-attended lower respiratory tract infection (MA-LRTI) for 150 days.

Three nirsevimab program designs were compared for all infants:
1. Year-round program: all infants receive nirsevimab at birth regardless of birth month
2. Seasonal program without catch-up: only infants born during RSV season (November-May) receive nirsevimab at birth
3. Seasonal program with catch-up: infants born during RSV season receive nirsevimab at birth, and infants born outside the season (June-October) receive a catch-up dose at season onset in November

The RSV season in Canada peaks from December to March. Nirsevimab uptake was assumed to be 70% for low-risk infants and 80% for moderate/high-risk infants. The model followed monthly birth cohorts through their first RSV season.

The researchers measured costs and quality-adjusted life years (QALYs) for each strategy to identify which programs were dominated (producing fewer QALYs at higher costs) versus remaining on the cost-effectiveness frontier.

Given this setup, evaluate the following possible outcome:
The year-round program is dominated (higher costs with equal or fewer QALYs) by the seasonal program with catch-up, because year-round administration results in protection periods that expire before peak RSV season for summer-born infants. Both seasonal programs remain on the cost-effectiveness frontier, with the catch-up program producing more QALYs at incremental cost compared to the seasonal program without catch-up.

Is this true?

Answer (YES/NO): NO